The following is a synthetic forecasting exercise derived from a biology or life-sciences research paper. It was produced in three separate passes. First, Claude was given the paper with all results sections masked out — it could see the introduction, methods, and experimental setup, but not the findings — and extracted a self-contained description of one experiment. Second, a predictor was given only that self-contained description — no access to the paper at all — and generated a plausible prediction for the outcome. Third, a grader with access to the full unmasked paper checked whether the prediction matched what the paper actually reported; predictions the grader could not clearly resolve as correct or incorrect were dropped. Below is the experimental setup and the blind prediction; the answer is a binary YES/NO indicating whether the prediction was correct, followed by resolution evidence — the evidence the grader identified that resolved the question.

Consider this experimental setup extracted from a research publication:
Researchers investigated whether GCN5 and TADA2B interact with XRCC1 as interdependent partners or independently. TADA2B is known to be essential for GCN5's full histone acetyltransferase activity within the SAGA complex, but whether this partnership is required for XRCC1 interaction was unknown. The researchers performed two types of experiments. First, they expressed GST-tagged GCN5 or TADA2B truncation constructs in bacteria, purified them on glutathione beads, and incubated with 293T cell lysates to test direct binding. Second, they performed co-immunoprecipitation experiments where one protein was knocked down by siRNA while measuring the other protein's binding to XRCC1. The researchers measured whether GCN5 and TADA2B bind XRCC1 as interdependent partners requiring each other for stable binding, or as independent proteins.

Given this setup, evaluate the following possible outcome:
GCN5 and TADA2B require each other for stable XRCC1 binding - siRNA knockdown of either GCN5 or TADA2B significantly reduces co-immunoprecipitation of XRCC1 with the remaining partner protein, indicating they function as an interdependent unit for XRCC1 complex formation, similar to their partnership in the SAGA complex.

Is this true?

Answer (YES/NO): NO